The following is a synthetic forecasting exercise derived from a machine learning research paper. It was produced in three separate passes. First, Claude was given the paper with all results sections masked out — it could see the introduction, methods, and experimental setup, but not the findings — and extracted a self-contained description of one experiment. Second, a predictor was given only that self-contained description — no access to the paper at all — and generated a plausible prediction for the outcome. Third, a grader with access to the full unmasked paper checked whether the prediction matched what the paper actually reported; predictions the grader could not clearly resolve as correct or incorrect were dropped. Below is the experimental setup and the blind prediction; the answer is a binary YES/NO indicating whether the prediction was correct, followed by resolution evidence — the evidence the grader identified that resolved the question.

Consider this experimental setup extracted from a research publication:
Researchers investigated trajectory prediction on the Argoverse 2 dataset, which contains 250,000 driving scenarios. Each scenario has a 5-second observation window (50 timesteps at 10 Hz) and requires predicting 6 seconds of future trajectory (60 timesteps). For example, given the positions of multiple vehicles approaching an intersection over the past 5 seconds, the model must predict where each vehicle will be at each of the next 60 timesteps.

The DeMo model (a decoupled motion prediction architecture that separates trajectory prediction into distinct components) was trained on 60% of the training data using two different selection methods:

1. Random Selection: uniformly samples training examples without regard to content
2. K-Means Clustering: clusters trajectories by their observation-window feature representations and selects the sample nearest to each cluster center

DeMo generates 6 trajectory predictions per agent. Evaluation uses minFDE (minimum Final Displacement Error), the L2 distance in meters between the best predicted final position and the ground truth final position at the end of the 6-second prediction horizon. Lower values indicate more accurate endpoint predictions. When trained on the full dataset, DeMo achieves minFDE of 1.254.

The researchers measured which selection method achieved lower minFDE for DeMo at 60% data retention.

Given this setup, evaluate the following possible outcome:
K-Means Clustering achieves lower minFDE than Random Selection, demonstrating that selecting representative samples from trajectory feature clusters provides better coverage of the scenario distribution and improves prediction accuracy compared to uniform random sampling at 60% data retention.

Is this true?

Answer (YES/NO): YES